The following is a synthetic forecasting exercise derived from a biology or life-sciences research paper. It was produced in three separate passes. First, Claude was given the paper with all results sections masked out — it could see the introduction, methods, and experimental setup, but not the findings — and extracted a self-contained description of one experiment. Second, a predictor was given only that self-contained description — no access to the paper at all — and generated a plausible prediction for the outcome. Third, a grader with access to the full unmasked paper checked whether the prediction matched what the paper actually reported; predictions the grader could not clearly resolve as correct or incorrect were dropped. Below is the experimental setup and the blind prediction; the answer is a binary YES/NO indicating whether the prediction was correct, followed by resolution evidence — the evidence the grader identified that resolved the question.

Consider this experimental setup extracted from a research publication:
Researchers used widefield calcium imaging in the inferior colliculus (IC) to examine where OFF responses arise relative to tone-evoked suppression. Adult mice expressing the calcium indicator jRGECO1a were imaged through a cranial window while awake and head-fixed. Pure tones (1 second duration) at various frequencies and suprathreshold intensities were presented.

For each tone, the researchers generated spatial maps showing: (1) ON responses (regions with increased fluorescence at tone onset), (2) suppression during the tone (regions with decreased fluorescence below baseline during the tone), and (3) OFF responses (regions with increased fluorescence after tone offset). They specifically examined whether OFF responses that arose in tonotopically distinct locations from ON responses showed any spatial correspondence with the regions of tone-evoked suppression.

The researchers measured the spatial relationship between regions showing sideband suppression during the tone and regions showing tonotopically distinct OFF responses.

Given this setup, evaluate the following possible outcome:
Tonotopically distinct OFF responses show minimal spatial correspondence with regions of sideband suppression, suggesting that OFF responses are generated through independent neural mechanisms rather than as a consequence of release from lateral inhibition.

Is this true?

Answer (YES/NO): NO